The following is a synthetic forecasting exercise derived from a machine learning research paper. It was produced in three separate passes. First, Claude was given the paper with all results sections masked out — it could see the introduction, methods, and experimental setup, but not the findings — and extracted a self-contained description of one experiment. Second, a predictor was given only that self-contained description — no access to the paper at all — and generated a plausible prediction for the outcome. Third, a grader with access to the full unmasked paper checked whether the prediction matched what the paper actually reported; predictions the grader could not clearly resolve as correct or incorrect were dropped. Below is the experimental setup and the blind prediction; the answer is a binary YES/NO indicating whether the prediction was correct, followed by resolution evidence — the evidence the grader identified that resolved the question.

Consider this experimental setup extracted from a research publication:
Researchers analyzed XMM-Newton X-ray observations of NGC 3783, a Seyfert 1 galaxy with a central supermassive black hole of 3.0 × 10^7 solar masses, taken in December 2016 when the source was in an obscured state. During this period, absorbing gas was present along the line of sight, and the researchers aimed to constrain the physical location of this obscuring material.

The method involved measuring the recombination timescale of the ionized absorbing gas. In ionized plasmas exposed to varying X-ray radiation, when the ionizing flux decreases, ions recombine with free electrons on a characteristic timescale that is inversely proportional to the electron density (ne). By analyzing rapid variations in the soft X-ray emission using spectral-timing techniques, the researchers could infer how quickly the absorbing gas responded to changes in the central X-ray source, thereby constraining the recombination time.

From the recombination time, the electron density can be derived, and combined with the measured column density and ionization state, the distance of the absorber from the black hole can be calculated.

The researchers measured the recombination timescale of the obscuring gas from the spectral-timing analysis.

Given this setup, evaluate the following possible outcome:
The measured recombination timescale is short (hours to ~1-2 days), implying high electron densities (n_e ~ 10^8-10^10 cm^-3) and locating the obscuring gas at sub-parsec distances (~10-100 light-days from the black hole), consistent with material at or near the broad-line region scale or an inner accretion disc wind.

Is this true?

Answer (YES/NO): NO